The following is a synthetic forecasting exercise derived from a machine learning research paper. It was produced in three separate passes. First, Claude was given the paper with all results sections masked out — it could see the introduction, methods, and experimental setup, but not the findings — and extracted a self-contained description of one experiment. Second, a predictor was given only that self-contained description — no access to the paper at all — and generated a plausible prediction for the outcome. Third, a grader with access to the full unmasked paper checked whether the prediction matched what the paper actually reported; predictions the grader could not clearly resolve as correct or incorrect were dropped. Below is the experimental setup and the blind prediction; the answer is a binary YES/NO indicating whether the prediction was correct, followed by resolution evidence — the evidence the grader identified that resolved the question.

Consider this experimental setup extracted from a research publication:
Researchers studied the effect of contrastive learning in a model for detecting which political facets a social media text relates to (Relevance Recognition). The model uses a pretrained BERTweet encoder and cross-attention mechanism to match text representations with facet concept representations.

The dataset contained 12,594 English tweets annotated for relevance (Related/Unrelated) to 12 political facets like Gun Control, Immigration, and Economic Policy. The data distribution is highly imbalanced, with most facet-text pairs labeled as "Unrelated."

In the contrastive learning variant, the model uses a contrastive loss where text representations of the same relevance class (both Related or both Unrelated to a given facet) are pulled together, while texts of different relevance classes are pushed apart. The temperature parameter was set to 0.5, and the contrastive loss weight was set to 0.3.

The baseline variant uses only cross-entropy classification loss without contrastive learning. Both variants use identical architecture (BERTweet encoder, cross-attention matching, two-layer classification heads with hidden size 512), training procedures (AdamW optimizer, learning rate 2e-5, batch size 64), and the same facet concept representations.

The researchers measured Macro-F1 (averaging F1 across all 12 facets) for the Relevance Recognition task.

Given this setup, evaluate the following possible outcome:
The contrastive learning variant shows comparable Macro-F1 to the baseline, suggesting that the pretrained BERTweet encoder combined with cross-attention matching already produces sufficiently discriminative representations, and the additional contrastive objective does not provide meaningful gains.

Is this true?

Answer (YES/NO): NO